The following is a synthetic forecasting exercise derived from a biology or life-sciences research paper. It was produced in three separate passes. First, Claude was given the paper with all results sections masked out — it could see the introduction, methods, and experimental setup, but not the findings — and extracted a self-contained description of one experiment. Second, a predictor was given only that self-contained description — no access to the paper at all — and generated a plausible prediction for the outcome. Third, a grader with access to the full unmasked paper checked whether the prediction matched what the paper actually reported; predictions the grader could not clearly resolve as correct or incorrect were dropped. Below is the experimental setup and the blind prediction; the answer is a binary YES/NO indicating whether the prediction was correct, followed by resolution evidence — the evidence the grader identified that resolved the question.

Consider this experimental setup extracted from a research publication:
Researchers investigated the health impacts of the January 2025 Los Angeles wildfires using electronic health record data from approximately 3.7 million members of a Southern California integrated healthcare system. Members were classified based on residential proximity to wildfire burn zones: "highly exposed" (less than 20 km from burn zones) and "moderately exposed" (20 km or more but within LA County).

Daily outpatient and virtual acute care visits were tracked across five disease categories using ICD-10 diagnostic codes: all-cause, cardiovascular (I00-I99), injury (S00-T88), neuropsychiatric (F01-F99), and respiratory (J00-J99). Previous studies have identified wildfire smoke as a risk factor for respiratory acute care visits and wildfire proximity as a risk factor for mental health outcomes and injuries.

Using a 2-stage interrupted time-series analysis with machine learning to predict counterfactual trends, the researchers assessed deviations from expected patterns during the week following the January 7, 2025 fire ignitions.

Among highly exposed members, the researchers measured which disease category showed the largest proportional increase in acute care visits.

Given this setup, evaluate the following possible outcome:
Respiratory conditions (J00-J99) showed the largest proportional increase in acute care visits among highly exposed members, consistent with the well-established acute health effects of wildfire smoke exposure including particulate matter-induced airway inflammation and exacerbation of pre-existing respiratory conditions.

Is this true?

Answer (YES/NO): YES